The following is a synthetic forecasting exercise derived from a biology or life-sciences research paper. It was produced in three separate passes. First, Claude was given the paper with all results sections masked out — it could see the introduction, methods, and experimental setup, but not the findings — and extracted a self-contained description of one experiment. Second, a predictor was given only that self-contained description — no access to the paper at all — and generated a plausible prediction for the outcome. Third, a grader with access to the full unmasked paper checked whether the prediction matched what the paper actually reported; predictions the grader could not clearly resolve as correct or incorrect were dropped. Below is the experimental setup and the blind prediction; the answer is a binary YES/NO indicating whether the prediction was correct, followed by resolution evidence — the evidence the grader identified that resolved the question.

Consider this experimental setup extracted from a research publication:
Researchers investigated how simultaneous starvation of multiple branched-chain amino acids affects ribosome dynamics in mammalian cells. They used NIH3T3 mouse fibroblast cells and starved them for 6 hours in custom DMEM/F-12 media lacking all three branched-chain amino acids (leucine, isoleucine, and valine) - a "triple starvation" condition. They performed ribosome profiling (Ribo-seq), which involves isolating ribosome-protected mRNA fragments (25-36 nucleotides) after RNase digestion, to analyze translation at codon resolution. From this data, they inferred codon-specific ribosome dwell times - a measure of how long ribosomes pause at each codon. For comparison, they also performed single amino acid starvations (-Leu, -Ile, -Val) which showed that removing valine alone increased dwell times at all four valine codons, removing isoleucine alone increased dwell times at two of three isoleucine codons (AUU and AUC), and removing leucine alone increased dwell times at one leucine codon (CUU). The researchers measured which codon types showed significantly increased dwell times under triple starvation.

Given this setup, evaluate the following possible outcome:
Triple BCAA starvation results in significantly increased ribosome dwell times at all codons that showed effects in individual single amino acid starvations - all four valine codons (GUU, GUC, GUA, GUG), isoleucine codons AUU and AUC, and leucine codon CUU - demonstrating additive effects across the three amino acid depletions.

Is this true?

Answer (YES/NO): NO